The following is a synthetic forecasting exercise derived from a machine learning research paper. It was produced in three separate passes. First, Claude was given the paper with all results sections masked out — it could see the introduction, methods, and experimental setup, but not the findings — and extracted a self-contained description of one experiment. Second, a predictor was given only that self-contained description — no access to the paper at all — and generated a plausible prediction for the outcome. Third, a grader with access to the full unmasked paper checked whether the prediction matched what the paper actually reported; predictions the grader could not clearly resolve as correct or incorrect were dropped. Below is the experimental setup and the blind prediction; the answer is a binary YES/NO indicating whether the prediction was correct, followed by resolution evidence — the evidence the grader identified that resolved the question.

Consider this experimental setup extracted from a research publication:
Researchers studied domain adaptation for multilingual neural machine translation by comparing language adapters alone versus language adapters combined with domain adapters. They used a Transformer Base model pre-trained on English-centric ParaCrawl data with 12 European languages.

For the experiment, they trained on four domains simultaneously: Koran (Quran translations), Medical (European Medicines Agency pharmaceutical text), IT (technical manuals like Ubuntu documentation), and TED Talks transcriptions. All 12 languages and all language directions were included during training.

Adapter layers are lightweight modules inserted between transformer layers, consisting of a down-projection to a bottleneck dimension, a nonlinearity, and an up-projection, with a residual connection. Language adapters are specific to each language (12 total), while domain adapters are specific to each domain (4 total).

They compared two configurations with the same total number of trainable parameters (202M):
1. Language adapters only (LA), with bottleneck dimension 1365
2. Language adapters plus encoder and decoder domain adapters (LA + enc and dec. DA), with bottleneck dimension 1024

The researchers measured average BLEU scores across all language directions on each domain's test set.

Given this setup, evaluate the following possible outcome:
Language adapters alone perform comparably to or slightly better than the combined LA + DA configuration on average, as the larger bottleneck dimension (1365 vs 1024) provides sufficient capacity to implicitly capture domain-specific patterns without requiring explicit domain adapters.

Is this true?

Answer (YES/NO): NO